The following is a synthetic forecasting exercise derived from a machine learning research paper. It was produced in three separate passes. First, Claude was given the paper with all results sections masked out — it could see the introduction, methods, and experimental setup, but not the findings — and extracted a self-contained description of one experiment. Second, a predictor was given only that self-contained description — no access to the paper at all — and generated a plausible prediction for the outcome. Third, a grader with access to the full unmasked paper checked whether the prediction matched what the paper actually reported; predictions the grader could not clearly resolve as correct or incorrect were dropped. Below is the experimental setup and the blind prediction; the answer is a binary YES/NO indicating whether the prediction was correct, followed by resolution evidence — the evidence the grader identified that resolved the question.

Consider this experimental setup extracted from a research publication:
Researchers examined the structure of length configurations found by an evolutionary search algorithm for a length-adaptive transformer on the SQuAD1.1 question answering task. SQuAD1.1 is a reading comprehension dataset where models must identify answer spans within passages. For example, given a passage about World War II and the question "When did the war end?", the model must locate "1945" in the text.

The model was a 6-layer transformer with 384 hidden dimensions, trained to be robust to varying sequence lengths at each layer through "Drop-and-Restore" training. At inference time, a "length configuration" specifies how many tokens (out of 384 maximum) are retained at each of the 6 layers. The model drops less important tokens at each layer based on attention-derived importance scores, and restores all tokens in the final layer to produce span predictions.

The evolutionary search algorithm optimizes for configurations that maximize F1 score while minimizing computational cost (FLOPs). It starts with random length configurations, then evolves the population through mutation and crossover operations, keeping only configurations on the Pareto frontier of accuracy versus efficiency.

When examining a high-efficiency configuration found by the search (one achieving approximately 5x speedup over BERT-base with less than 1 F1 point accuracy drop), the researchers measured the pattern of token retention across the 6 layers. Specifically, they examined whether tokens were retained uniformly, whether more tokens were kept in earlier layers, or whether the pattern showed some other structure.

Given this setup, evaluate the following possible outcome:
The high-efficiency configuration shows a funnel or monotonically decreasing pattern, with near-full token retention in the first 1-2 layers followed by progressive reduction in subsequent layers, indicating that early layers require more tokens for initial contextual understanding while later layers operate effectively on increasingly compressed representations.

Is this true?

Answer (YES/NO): NO